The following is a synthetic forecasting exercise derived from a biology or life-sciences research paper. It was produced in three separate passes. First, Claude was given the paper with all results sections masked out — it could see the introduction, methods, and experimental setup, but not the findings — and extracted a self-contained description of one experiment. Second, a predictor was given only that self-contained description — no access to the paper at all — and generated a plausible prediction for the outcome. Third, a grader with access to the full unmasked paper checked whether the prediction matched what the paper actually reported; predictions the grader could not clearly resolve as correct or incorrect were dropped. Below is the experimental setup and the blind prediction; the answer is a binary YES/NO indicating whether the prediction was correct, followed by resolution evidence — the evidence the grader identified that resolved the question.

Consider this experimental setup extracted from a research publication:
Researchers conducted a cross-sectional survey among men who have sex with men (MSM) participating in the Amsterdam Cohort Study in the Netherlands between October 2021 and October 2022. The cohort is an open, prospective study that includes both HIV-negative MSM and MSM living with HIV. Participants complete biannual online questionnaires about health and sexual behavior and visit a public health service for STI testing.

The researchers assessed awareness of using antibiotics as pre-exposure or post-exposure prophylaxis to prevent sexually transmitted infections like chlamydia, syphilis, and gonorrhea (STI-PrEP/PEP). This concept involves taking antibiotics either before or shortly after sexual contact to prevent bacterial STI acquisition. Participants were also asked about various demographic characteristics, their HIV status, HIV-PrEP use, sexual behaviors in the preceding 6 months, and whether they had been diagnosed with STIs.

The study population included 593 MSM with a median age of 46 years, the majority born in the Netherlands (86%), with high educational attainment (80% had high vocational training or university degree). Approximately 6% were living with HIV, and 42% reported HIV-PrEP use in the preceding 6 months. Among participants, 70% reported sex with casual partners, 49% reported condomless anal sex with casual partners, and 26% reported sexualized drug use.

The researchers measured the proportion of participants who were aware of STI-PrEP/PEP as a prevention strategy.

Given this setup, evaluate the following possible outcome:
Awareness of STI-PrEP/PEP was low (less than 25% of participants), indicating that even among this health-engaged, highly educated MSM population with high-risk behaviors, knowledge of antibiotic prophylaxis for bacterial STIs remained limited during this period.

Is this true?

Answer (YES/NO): YES